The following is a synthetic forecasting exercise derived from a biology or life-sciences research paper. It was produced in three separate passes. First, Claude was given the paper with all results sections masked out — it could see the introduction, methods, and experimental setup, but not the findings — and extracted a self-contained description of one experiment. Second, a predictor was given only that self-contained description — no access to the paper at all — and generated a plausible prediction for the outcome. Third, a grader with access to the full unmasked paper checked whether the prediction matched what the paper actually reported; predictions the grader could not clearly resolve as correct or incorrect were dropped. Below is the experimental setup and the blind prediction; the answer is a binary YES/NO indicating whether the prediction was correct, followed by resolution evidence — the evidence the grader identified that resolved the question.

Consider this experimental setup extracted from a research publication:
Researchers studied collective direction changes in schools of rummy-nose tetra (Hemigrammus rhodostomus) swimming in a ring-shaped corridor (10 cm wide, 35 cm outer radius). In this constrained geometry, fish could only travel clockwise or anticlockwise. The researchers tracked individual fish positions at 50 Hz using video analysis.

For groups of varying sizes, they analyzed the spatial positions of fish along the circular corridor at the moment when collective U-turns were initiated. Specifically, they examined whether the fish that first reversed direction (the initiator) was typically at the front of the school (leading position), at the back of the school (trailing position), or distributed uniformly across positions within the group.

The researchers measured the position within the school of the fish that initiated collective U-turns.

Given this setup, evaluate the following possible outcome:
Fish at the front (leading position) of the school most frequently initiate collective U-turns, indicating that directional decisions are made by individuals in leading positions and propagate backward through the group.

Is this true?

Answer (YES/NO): YES